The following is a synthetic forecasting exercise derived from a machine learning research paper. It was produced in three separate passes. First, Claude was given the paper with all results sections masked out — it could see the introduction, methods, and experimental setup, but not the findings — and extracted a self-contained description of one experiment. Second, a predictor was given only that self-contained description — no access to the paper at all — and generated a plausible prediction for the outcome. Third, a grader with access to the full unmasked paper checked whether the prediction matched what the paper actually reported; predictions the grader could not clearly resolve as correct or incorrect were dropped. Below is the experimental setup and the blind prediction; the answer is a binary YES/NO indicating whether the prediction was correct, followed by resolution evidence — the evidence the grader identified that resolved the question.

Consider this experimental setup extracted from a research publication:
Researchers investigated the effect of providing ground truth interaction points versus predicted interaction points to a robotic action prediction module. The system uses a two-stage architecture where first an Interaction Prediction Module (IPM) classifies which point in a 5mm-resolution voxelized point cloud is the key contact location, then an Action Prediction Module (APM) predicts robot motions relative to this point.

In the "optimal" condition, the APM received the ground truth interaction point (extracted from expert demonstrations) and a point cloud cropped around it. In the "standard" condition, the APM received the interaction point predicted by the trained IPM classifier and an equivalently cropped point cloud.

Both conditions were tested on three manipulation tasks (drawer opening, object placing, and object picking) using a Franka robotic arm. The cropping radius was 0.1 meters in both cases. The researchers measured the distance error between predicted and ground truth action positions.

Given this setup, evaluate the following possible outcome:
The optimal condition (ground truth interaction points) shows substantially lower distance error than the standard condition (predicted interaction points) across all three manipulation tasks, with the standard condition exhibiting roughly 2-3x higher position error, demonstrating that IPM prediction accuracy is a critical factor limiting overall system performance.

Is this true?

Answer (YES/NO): NO